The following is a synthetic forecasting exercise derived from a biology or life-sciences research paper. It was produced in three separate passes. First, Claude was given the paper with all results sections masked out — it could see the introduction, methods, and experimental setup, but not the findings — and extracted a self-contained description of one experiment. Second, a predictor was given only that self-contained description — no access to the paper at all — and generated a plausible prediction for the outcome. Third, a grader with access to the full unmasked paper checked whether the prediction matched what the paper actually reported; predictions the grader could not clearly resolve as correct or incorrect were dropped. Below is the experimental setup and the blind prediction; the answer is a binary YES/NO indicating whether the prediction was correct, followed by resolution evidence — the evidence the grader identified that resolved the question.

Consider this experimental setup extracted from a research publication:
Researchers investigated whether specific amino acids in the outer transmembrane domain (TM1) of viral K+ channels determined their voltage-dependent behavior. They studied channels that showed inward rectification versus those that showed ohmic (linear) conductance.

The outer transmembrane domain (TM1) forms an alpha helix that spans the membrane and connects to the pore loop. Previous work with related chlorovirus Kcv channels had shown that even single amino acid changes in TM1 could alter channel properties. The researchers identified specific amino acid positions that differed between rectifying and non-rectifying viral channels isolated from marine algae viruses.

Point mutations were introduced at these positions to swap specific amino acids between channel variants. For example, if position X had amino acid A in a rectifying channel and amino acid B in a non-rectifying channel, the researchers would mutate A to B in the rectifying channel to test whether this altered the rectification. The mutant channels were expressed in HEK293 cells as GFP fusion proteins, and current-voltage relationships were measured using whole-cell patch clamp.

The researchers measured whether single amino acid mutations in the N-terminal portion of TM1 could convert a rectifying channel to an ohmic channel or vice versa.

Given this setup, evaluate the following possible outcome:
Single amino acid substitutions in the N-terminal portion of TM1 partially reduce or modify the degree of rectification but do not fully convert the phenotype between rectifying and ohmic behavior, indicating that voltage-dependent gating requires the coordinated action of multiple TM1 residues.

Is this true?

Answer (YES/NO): NO